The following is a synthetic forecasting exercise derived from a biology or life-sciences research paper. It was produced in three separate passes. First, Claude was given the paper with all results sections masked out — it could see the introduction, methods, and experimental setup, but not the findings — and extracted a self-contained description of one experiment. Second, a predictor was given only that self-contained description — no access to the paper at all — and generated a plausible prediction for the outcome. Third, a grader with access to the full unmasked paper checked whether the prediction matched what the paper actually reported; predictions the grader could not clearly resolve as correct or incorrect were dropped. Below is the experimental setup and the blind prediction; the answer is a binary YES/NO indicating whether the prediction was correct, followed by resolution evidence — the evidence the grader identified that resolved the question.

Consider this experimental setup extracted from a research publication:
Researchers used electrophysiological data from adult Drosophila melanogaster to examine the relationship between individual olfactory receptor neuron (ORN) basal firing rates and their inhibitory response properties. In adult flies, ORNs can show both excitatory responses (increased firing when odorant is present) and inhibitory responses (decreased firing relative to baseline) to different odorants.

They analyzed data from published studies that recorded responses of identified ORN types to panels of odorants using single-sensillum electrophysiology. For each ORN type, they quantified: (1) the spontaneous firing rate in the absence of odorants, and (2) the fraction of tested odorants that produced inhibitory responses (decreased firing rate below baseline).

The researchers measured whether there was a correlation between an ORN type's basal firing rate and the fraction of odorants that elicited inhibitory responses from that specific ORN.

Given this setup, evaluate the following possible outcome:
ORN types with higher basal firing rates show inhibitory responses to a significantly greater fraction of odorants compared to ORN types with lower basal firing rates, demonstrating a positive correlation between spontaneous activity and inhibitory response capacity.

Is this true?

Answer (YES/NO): YES